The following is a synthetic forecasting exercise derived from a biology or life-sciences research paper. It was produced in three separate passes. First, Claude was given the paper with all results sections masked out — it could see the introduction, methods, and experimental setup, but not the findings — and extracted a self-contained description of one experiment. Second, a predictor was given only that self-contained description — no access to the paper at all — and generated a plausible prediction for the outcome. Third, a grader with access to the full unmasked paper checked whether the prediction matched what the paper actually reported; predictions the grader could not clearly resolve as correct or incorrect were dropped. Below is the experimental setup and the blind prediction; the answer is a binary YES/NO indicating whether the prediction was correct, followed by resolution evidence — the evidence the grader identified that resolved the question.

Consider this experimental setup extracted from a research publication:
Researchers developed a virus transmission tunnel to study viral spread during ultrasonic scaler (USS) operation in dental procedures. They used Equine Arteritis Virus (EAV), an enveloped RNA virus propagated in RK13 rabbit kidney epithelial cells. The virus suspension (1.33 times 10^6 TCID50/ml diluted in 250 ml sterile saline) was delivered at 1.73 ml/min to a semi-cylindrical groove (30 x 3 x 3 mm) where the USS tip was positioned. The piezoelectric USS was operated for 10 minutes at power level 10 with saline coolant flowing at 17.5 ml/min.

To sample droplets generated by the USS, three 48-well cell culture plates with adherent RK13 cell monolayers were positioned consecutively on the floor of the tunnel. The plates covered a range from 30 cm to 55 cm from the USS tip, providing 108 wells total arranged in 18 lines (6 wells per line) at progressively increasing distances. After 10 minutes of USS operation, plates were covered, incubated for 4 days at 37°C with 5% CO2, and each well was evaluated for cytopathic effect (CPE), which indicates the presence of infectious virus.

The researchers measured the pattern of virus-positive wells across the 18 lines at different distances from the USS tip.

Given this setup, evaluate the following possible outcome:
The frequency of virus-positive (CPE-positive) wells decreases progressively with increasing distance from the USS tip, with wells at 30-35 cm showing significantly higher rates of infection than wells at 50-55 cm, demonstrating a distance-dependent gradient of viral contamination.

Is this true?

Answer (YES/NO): YES